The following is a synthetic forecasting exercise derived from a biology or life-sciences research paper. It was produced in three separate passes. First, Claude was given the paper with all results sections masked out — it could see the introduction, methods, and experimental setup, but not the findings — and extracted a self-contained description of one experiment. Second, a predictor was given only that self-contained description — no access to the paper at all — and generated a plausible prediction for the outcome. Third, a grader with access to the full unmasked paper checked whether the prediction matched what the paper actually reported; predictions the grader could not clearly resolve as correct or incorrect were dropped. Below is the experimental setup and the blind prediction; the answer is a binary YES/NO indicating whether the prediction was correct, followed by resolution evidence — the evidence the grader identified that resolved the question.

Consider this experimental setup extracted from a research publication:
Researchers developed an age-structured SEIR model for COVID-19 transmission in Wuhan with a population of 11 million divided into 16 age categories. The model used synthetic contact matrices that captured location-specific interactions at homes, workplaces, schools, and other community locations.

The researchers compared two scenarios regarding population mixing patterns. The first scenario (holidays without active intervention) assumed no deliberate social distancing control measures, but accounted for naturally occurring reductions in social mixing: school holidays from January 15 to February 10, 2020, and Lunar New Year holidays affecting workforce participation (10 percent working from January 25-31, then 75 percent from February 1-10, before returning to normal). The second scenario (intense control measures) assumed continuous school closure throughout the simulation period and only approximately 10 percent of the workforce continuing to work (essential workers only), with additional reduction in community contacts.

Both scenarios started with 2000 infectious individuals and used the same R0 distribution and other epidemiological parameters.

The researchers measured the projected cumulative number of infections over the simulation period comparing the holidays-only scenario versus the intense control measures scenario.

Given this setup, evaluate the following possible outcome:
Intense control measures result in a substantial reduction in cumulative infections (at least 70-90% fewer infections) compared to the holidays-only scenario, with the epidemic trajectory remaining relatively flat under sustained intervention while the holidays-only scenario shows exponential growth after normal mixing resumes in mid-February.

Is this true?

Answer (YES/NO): NO